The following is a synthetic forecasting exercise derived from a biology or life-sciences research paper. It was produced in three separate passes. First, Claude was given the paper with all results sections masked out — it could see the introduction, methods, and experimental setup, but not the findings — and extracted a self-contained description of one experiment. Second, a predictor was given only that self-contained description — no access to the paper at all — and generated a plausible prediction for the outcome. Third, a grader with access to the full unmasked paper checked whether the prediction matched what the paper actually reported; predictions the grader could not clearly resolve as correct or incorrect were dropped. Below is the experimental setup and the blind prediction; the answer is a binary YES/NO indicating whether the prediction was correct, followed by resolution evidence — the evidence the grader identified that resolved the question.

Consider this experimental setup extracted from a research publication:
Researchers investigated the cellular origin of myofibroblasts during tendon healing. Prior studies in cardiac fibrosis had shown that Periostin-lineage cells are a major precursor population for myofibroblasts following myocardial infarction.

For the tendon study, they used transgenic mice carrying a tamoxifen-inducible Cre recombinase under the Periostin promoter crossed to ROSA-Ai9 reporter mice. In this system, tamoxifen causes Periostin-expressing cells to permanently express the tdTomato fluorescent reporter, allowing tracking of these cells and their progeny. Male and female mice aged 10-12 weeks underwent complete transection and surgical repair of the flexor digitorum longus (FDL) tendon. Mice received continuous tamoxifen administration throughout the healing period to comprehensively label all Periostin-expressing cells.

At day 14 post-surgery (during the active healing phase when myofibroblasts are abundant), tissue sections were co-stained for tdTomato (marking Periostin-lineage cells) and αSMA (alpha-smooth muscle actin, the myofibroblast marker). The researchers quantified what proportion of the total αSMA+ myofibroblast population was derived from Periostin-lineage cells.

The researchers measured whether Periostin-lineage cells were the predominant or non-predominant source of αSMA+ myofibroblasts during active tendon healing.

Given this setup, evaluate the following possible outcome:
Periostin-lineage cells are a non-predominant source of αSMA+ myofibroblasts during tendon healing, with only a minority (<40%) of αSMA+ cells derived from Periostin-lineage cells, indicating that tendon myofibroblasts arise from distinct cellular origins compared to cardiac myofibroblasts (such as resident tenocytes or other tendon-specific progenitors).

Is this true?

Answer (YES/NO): YES